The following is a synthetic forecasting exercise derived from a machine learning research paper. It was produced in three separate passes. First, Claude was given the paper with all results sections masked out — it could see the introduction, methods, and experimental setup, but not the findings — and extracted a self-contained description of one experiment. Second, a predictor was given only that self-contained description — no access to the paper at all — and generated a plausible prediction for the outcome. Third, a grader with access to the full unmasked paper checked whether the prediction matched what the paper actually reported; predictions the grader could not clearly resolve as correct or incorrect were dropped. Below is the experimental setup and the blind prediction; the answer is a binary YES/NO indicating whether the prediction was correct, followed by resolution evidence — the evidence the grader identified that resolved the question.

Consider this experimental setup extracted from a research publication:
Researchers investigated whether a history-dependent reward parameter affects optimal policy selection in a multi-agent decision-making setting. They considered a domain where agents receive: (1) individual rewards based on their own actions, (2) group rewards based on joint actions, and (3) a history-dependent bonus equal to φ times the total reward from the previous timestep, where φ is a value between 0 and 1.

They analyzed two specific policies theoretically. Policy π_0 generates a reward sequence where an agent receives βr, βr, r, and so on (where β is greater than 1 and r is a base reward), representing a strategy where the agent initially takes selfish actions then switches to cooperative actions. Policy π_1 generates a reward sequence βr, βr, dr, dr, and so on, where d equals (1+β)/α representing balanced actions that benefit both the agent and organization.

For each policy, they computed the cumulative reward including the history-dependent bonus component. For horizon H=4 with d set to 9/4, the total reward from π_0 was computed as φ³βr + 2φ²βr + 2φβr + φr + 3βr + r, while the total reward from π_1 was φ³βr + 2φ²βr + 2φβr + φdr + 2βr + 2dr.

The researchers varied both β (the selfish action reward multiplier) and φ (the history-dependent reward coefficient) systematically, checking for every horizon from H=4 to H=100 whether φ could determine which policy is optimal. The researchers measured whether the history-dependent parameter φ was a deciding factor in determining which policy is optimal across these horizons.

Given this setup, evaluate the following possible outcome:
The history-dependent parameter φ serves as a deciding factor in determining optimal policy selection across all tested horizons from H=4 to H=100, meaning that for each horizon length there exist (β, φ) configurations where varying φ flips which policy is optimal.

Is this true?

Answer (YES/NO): YES